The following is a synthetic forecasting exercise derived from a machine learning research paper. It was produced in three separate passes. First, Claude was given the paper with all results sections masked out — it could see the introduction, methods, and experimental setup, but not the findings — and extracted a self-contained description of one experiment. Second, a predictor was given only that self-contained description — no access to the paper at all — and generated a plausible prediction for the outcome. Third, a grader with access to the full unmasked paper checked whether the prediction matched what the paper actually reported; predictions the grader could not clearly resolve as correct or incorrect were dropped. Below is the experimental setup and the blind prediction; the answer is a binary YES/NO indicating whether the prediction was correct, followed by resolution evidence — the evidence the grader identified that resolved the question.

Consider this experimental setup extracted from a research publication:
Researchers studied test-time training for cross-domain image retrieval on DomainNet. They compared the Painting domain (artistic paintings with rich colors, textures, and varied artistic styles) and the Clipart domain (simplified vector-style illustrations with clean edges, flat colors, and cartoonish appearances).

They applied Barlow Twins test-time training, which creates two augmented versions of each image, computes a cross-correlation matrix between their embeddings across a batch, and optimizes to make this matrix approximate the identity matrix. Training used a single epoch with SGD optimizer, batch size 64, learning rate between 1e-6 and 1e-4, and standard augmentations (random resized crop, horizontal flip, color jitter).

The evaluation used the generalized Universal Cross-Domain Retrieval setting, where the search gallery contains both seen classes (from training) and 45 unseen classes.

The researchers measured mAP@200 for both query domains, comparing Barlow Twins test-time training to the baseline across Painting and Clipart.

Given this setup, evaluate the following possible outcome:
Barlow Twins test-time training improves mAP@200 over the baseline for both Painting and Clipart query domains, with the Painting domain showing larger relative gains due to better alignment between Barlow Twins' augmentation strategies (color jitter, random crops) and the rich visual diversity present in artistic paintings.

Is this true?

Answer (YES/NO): NO